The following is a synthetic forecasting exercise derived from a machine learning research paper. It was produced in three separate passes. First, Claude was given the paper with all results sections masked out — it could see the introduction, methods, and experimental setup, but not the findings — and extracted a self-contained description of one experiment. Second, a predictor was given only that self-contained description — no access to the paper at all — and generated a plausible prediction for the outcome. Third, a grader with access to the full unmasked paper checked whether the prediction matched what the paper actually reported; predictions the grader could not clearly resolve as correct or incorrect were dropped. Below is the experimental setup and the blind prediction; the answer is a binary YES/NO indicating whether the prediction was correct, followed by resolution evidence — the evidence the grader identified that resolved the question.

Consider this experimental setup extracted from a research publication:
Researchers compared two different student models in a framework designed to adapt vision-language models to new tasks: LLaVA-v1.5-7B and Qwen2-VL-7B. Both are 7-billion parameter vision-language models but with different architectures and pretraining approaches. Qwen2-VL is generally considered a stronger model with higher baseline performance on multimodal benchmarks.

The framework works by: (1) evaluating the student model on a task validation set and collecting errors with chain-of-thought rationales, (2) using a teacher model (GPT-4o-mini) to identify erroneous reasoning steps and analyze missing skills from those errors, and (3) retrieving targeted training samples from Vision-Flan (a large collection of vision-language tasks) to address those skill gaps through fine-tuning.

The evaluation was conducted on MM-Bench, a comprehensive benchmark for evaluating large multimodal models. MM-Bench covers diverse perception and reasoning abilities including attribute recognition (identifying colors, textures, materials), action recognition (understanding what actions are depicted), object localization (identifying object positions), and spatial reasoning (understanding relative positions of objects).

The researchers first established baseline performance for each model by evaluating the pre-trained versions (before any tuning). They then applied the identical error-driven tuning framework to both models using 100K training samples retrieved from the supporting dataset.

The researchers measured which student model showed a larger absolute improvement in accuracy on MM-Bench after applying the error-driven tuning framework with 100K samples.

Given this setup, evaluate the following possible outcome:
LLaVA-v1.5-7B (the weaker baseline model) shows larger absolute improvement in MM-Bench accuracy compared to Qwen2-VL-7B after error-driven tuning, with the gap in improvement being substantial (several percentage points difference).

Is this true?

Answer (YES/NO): NO